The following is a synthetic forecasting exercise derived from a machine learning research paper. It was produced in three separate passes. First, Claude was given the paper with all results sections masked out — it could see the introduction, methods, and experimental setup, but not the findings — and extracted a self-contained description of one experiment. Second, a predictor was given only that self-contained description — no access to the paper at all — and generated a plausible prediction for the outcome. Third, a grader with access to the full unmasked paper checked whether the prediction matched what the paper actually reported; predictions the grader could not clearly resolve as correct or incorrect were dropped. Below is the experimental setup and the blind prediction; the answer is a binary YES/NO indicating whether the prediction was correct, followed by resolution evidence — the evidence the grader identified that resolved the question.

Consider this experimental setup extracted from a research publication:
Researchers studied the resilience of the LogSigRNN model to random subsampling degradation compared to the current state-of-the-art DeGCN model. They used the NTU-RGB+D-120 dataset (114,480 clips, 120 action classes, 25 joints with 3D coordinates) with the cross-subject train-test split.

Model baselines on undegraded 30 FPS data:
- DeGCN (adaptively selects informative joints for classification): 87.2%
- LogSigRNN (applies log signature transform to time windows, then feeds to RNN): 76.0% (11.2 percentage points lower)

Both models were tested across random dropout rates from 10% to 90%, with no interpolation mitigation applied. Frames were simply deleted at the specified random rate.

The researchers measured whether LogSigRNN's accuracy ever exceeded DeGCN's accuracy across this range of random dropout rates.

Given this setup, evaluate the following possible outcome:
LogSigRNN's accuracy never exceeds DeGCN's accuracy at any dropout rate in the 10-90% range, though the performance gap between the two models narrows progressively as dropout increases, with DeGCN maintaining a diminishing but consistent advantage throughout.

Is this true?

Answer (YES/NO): NO